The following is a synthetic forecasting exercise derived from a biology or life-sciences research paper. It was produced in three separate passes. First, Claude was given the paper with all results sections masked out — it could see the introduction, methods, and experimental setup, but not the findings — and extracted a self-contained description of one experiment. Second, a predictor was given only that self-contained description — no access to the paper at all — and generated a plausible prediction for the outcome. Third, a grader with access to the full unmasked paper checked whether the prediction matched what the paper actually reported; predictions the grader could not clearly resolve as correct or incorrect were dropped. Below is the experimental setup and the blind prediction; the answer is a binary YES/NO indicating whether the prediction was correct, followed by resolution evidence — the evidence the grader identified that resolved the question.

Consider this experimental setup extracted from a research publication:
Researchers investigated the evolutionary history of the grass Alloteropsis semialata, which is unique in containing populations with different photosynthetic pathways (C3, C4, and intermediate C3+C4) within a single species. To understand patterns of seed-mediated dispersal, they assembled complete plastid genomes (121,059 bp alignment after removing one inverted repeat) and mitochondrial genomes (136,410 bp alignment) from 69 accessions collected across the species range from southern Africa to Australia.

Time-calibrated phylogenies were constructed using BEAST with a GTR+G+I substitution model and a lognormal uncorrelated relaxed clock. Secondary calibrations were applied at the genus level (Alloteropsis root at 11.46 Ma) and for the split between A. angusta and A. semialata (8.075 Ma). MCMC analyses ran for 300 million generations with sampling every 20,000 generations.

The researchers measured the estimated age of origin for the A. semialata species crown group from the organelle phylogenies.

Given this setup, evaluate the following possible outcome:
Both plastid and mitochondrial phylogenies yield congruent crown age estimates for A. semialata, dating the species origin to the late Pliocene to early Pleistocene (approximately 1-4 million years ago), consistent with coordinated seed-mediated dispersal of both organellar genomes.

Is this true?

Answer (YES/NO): YES